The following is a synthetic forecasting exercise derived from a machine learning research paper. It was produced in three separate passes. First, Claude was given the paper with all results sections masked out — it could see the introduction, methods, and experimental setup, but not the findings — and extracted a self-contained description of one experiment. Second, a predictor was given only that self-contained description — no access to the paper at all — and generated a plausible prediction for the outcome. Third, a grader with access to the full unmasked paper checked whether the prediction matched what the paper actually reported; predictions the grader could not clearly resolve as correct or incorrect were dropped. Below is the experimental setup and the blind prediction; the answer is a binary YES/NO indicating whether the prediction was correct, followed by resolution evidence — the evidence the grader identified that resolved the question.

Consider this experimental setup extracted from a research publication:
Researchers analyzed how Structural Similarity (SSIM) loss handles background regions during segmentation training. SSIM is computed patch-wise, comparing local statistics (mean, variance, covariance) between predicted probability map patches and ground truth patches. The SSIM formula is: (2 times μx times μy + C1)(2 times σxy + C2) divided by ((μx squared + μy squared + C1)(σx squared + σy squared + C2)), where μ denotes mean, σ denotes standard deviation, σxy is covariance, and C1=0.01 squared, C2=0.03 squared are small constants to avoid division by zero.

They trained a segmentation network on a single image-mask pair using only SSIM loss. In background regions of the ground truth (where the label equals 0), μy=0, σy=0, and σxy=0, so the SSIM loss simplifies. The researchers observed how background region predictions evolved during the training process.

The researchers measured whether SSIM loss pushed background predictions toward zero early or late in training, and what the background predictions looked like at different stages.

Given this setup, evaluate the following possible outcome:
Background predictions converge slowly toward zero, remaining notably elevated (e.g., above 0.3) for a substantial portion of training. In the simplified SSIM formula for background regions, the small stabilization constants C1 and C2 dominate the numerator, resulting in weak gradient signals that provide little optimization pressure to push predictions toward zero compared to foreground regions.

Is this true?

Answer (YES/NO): YES